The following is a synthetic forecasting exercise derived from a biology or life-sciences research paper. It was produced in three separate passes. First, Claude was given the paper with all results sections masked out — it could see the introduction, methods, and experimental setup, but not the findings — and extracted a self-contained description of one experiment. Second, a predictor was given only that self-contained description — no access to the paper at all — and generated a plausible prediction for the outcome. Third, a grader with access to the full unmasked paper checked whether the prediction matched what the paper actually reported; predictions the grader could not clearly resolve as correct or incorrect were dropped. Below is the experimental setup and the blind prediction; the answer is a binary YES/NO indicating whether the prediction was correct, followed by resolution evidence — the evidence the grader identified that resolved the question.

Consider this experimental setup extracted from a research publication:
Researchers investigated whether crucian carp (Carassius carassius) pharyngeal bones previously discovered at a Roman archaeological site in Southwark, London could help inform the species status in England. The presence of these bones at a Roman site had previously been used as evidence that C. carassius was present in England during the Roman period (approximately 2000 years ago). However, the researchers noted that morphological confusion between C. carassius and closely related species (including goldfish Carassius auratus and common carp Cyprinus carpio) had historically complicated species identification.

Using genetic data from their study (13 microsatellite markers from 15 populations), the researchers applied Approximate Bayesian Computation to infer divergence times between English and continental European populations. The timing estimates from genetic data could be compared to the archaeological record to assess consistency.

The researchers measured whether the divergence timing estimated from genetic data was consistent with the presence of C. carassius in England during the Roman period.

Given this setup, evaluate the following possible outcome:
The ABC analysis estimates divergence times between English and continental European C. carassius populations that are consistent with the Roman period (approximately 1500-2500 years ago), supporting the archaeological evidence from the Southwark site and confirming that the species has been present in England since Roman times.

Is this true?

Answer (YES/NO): NO